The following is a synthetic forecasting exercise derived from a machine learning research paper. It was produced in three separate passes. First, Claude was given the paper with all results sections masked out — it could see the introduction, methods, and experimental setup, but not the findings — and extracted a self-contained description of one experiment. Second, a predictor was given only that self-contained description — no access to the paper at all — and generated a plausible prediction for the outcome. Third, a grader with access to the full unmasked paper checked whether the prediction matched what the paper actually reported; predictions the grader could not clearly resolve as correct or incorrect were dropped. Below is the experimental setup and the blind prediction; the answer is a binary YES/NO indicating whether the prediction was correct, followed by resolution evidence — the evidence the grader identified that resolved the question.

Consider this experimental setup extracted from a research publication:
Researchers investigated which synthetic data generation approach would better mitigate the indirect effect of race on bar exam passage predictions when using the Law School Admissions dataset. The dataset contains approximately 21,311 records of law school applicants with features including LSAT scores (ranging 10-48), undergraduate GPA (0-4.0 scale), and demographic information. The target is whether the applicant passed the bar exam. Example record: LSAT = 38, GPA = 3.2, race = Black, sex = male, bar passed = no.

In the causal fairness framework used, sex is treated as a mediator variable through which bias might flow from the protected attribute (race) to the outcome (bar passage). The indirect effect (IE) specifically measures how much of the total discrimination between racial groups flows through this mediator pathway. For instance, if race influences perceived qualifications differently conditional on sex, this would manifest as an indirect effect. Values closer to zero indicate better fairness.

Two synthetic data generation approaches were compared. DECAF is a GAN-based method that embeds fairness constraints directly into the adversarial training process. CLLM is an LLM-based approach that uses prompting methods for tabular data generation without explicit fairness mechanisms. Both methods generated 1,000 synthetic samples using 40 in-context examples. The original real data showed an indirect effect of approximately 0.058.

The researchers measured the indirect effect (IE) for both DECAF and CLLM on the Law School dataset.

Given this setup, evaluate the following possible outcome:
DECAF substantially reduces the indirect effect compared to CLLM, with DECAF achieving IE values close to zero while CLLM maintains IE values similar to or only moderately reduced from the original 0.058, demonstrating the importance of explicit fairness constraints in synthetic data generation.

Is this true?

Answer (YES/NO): NO